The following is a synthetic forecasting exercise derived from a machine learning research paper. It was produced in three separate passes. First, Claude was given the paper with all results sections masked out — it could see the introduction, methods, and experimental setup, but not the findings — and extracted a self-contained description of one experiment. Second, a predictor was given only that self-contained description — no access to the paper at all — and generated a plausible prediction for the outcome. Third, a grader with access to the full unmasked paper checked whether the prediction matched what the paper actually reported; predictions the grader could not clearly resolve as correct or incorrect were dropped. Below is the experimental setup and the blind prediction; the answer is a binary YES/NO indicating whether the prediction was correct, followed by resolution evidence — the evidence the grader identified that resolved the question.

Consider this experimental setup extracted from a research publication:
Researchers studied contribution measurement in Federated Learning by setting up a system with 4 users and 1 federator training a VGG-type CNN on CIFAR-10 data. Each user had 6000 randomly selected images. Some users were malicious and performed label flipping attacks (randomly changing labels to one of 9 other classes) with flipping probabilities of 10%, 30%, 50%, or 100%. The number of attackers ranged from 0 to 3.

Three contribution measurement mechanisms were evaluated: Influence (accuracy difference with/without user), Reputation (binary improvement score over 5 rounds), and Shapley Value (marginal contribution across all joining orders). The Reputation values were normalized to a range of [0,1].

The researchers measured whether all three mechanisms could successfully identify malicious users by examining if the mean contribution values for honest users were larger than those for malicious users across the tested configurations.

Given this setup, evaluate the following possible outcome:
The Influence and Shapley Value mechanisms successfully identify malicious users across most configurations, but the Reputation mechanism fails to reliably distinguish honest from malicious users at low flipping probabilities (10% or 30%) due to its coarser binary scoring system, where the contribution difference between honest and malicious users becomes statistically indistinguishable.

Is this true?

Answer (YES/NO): NO